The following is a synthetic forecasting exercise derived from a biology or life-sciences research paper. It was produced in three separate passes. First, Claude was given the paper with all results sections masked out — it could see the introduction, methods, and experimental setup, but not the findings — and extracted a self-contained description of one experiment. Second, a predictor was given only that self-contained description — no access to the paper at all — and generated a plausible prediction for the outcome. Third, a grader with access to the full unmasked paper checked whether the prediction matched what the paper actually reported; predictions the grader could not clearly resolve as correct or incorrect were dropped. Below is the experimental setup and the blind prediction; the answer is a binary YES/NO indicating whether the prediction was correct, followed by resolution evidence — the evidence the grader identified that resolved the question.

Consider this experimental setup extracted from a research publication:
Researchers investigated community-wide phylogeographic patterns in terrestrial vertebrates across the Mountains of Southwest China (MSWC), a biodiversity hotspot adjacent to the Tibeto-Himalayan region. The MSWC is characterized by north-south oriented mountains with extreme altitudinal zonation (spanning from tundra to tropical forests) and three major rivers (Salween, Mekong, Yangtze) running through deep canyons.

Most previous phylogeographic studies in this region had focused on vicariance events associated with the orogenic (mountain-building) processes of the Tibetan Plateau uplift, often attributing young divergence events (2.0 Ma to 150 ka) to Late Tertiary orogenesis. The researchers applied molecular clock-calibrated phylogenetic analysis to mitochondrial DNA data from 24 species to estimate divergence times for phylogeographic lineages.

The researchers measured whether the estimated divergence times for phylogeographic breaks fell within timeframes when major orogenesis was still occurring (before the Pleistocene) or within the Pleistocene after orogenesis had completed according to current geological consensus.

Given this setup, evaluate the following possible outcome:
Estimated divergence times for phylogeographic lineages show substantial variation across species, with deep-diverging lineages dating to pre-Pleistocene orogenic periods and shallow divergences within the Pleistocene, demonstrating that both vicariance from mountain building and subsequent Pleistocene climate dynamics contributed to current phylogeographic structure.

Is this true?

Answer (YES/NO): NO